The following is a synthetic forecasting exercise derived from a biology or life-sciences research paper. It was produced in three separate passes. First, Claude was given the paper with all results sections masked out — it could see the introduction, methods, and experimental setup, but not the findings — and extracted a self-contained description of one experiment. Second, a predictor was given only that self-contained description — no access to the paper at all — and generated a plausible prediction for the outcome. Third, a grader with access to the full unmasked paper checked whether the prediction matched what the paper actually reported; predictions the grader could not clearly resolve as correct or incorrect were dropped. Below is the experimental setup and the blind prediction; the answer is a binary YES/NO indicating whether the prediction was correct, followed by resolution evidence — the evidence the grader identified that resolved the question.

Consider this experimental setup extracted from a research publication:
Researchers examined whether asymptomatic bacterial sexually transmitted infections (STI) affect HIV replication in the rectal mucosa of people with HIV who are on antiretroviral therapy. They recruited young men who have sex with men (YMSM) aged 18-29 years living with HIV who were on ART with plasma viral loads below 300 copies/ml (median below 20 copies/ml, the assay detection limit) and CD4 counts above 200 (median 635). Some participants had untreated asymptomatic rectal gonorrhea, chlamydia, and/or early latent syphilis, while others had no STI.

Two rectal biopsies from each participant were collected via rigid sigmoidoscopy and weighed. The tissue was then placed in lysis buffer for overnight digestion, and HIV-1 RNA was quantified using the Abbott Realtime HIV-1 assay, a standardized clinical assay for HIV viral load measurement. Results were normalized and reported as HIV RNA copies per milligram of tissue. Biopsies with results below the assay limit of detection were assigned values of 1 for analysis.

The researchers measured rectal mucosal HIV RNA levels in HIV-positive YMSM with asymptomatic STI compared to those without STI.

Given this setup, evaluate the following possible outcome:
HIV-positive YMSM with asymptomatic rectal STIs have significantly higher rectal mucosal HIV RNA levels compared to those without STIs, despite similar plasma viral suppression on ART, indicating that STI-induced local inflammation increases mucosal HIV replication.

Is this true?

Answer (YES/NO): NO